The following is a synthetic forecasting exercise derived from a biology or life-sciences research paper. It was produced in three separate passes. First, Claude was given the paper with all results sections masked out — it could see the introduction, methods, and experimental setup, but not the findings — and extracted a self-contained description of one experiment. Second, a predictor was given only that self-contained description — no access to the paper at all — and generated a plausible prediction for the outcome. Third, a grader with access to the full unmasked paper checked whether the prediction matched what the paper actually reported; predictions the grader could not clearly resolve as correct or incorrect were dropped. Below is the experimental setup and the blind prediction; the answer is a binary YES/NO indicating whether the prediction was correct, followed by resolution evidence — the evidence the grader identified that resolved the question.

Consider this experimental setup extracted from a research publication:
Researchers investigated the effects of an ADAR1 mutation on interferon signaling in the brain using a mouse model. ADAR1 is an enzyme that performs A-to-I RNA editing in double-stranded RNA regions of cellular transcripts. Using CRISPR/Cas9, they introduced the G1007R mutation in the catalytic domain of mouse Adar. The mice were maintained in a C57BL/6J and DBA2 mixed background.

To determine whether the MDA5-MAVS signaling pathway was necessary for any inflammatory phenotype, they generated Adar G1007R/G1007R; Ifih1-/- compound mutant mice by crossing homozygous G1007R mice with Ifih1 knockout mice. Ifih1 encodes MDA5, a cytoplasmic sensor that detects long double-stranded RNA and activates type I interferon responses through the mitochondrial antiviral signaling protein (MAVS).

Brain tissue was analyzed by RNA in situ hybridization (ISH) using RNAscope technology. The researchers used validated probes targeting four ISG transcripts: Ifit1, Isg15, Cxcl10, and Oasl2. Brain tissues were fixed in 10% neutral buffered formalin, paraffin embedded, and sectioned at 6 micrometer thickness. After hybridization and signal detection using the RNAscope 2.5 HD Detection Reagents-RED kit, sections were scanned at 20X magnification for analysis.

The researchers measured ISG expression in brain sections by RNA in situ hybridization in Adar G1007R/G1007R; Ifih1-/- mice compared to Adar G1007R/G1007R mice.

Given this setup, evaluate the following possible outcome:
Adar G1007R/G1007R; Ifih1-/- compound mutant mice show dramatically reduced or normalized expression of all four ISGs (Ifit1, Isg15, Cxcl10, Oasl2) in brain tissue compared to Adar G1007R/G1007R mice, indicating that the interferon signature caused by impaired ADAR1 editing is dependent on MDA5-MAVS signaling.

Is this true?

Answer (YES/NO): YES